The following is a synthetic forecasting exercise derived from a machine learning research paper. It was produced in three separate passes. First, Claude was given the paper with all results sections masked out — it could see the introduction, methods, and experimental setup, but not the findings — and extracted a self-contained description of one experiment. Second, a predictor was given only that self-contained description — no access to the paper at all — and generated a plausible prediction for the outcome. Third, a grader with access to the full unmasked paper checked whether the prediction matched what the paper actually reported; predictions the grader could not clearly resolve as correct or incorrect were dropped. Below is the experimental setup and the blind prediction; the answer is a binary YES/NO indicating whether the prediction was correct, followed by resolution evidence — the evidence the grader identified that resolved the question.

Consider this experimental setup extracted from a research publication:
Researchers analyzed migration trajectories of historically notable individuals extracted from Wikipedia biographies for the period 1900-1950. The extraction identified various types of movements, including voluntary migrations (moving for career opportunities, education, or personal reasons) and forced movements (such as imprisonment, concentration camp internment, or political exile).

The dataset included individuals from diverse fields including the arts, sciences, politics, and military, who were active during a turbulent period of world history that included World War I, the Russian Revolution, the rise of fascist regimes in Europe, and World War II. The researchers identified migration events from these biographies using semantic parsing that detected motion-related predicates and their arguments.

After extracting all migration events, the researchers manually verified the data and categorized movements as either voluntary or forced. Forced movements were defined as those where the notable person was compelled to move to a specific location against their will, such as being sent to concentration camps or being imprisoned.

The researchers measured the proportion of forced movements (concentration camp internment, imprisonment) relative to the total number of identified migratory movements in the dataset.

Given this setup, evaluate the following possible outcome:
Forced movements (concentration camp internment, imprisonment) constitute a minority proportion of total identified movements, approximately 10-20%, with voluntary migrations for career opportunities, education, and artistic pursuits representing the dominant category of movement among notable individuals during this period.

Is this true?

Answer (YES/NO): NO